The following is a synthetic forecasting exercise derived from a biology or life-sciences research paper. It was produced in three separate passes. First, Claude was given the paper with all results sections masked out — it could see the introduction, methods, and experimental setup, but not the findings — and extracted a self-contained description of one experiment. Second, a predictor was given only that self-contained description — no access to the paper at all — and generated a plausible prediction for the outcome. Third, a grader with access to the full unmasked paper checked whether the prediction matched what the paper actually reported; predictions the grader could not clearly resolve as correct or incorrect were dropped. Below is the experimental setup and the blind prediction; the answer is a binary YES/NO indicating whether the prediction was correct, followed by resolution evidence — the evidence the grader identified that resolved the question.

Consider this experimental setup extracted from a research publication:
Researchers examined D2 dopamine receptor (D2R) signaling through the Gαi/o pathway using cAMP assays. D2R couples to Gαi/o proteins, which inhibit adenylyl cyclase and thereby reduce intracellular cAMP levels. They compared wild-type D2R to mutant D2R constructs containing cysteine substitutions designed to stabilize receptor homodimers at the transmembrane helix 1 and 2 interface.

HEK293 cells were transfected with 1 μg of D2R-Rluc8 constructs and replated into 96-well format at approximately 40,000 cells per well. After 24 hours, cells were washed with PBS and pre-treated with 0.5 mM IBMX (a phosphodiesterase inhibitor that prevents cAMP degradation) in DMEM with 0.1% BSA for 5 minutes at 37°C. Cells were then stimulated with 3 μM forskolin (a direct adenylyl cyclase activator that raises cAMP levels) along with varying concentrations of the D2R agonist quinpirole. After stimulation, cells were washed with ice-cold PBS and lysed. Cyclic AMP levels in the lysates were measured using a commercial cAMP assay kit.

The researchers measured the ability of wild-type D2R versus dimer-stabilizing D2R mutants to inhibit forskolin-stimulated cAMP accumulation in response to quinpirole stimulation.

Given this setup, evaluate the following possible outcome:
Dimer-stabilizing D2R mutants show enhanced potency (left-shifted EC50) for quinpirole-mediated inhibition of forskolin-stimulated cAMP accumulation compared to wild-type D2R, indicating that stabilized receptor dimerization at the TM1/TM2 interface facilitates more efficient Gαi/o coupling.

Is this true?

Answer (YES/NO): NO